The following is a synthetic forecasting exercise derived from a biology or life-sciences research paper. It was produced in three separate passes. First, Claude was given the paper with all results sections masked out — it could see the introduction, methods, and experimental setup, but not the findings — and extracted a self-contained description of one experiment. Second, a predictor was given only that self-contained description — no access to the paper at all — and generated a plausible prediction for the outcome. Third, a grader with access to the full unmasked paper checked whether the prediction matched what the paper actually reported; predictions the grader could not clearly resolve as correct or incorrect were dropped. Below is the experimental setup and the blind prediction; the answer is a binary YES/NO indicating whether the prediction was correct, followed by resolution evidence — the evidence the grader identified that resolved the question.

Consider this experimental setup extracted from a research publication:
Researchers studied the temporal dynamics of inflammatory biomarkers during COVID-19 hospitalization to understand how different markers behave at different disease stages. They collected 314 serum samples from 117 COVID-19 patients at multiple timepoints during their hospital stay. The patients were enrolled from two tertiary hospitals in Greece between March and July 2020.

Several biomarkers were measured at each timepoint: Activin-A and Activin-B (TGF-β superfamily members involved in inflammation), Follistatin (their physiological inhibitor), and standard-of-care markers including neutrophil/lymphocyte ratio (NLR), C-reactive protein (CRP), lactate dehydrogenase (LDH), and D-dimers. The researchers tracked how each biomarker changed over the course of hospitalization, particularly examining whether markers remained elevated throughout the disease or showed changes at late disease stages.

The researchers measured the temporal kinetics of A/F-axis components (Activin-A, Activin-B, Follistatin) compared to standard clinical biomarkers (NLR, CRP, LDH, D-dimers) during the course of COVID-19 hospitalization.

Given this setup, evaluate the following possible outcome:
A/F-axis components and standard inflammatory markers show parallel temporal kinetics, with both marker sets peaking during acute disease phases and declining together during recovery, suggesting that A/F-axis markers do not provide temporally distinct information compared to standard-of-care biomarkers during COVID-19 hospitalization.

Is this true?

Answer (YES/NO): NO